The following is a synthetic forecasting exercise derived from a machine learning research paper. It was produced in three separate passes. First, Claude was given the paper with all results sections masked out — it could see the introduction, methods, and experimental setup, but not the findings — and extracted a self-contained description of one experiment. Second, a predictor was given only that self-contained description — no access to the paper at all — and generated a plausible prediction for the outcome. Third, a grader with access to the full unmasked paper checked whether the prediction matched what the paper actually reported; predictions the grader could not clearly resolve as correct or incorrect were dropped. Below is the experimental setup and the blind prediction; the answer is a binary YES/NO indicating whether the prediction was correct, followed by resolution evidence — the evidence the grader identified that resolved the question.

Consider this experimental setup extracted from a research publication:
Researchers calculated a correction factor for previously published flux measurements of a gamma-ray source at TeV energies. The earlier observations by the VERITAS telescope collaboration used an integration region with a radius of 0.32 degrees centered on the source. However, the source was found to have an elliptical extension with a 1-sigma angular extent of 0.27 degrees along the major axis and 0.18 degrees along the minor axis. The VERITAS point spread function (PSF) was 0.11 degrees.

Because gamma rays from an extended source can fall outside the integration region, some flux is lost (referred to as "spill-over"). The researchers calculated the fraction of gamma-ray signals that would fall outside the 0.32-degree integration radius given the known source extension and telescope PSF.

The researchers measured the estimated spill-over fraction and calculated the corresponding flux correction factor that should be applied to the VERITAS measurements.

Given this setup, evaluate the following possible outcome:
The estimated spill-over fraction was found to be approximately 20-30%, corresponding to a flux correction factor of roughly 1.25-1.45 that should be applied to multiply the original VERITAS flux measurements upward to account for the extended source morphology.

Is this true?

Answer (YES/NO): NO